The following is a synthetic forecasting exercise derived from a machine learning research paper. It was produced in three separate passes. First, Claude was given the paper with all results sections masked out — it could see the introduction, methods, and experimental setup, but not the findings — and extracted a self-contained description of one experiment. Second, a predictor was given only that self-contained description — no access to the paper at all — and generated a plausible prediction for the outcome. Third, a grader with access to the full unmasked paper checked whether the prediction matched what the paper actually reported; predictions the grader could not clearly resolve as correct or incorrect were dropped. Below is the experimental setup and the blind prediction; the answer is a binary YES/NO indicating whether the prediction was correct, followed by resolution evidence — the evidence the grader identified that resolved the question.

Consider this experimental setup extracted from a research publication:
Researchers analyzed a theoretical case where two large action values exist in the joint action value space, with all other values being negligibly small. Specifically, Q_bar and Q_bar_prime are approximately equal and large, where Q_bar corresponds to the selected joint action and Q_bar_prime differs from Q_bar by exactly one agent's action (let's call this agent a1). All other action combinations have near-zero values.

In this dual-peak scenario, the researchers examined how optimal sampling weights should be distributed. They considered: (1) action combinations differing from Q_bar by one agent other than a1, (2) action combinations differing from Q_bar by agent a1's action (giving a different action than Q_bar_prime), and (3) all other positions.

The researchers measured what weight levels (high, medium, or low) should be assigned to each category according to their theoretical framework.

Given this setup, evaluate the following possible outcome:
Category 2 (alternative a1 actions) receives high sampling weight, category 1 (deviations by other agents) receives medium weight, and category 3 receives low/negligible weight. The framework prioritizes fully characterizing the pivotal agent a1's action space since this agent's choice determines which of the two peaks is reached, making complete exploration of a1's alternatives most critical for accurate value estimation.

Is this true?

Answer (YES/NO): YES